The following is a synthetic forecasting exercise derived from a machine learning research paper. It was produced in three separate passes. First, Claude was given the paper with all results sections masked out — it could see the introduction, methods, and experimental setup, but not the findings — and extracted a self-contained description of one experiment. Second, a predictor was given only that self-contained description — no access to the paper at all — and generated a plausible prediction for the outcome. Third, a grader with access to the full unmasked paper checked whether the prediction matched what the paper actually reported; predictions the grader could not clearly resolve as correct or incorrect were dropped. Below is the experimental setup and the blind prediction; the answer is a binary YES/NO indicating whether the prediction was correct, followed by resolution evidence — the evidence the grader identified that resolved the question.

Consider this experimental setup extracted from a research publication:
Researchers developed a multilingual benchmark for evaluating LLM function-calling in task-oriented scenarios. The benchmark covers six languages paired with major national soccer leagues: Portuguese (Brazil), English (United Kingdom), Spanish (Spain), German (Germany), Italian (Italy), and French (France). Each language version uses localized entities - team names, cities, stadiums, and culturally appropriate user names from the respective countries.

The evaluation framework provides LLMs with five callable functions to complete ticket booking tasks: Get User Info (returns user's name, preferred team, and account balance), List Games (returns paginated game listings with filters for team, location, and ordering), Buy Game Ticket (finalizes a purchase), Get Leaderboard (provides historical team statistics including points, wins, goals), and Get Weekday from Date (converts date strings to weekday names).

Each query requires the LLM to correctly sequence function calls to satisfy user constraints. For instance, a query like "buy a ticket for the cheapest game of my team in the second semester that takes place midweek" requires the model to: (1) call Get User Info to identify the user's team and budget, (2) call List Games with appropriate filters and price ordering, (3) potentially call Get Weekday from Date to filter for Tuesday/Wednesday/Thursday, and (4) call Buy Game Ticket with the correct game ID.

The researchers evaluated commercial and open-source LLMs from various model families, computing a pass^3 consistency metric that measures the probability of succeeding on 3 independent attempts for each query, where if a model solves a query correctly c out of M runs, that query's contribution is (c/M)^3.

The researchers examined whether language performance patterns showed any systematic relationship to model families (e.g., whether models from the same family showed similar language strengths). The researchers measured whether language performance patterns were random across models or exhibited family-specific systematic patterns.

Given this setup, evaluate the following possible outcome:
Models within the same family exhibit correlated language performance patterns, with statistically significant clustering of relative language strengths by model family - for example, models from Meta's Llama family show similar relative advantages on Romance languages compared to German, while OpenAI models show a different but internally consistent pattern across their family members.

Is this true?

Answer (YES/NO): NO